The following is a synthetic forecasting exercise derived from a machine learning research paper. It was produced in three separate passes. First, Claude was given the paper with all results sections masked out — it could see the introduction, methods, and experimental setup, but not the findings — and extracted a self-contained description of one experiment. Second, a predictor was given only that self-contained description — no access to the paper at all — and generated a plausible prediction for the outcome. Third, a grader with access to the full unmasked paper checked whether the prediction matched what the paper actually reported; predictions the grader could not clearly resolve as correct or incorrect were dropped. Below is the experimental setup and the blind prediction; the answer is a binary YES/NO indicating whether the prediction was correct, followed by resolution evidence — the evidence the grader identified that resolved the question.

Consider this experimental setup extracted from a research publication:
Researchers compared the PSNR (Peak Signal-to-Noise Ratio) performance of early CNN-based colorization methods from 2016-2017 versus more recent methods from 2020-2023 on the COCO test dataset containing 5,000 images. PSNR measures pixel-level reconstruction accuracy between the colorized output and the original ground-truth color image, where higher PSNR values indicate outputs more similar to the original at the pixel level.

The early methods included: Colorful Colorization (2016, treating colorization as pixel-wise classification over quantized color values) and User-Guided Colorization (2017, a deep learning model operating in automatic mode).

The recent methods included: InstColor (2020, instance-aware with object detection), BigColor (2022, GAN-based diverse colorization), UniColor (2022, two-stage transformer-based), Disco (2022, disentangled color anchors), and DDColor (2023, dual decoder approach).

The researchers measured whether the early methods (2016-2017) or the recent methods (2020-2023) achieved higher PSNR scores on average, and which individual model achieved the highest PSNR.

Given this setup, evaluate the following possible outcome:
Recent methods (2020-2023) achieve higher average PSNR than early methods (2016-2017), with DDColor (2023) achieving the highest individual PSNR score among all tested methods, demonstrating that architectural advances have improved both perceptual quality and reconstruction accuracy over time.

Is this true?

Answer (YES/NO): NO